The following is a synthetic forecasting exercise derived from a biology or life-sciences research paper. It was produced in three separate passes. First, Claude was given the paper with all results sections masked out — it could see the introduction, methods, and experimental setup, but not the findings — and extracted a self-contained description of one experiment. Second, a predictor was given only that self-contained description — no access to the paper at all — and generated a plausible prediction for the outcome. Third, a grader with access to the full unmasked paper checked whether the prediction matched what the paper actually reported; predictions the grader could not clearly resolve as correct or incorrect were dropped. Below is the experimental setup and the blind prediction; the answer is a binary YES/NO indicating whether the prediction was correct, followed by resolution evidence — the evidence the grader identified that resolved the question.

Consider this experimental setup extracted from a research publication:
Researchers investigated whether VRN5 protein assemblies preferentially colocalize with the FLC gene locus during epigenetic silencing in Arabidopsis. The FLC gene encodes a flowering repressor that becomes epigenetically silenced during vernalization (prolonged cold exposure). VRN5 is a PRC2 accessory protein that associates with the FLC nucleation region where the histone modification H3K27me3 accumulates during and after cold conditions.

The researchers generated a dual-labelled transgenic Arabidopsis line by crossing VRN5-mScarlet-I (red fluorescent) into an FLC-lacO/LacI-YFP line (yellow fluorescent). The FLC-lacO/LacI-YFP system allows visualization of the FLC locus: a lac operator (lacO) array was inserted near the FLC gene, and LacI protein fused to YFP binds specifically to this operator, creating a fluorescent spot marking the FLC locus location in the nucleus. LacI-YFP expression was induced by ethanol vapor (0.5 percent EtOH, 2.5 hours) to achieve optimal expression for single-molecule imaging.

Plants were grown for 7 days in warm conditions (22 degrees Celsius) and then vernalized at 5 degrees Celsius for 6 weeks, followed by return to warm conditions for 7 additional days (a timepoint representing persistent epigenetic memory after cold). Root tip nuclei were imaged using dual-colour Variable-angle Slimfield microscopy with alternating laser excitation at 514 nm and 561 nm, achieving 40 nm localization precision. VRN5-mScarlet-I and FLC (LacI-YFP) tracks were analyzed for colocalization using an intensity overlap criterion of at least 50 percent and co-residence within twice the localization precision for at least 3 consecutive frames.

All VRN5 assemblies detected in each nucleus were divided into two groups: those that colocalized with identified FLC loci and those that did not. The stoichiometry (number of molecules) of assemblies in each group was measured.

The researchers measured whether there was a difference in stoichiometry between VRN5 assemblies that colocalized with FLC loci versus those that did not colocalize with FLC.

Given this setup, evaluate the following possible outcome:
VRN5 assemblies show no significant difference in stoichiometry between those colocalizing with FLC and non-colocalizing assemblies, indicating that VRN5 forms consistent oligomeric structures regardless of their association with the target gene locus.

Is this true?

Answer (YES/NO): NO